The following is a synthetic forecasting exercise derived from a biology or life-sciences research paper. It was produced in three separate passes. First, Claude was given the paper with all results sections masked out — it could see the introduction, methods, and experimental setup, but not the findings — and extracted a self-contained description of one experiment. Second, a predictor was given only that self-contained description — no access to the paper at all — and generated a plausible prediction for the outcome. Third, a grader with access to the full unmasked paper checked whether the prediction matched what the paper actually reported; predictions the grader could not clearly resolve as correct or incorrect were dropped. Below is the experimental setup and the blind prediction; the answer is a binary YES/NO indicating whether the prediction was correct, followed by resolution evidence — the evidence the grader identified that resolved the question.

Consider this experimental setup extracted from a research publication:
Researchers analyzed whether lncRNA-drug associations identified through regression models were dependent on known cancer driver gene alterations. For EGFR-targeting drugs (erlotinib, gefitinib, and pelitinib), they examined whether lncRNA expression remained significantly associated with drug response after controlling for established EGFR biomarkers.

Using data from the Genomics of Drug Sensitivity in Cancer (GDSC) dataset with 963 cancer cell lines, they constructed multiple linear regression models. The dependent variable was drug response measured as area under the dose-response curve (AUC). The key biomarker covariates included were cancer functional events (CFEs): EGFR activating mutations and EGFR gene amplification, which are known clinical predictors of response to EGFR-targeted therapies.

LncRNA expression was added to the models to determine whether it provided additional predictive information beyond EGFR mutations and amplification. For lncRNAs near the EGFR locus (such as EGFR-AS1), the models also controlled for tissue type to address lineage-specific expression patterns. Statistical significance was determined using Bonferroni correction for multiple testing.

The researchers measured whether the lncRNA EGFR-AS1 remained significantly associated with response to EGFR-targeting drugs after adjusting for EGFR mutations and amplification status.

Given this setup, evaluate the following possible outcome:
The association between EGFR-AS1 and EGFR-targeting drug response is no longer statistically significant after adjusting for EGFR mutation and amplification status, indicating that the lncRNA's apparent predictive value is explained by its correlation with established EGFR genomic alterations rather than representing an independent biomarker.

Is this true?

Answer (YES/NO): NO